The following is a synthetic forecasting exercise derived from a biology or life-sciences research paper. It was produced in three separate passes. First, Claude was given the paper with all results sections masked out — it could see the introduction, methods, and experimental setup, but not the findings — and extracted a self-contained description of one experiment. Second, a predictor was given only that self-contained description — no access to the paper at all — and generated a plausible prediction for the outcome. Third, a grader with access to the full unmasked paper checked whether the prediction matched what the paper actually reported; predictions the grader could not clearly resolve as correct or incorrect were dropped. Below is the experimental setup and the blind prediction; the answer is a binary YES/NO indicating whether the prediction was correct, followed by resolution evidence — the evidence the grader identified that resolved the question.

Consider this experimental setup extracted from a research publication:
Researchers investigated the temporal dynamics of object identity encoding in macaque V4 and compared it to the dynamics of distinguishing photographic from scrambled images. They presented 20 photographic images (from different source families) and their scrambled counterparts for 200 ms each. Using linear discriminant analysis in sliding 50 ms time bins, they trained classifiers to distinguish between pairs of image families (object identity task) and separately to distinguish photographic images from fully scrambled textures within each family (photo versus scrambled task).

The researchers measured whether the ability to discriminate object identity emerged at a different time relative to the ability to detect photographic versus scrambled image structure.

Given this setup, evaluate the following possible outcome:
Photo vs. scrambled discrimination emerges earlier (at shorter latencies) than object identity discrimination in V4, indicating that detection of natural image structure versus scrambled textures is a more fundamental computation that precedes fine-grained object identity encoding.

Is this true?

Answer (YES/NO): NO